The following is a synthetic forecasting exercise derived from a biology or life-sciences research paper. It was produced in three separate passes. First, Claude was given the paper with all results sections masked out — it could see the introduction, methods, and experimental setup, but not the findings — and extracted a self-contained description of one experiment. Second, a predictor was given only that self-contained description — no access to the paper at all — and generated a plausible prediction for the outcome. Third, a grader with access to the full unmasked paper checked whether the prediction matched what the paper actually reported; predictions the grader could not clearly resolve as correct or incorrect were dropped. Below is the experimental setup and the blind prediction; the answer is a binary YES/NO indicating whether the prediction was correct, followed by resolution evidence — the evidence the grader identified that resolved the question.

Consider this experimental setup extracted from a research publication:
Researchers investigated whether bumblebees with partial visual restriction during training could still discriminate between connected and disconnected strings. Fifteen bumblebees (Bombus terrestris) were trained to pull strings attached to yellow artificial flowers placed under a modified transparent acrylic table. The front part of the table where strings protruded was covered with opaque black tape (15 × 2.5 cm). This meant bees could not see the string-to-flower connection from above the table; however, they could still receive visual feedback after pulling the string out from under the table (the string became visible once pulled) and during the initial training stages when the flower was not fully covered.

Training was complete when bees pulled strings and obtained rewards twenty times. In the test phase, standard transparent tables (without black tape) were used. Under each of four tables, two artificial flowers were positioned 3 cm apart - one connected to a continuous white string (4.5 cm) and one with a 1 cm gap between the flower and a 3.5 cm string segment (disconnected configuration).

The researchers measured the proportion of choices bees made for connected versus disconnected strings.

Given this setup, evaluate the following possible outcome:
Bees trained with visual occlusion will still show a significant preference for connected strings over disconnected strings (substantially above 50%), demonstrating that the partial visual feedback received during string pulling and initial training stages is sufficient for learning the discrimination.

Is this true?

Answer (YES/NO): YES